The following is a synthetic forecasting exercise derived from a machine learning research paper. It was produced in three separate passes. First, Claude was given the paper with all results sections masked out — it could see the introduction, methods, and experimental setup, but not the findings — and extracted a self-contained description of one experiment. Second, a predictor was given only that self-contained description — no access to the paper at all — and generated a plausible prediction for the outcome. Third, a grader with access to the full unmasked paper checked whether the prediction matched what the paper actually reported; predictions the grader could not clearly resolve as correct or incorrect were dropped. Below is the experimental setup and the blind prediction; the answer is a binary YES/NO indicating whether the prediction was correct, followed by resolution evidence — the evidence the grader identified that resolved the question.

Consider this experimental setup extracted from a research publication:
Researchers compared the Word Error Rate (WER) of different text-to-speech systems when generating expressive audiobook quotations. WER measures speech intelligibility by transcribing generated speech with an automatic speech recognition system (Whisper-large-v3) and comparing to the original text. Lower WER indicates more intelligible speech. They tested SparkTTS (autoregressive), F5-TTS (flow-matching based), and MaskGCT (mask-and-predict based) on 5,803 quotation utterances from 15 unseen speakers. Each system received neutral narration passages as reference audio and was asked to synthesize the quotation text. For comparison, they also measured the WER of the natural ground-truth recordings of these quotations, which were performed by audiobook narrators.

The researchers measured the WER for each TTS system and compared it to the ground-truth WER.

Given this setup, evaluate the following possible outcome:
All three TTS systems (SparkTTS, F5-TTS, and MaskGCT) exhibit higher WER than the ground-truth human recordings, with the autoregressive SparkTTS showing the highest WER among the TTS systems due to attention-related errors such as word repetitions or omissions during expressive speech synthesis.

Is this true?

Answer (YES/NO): NO